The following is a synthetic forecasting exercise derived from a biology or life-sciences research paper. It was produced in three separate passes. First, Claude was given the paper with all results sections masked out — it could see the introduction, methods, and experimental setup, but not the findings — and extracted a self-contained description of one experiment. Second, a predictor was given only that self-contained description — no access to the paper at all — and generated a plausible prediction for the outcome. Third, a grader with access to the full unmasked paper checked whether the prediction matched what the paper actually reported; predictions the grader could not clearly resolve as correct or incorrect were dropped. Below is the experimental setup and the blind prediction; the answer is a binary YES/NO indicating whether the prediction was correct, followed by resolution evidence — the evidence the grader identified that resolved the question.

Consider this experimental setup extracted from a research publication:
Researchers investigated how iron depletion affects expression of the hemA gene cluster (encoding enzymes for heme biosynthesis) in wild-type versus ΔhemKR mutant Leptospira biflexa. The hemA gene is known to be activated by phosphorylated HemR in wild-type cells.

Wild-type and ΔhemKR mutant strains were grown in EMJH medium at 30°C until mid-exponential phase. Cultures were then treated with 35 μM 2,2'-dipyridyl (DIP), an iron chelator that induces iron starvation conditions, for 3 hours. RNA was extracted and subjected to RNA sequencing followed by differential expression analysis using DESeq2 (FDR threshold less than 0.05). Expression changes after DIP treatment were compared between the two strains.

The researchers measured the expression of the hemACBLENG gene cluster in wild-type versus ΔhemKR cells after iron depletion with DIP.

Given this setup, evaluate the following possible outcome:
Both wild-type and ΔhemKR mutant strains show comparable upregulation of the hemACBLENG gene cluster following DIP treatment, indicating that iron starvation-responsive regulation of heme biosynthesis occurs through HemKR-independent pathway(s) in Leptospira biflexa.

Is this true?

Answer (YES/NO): NO